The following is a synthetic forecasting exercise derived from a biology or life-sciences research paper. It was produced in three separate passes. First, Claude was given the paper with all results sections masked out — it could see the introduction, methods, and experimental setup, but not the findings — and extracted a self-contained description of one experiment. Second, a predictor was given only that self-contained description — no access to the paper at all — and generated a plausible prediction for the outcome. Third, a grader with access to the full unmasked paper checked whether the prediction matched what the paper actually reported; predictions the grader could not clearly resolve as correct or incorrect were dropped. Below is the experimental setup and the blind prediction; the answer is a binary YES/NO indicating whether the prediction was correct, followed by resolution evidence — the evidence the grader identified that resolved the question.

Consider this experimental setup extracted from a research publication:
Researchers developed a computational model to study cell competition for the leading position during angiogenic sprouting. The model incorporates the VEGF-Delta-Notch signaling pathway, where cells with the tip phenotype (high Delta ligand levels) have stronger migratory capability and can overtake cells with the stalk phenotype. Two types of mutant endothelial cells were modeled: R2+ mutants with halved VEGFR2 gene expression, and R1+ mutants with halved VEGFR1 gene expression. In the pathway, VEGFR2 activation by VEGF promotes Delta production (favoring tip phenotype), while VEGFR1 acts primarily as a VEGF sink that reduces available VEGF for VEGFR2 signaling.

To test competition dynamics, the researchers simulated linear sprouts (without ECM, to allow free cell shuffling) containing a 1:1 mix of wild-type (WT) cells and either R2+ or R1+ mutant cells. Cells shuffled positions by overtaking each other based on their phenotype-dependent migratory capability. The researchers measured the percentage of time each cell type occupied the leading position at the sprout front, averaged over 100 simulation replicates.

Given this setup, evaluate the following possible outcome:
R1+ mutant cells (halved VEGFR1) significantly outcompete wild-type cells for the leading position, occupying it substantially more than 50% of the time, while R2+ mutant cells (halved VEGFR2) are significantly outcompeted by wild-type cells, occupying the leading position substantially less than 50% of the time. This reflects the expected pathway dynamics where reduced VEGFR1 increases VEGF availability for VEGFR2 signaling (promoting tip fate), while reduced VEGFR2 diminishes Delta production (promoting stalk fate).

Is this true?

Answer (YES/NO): YES